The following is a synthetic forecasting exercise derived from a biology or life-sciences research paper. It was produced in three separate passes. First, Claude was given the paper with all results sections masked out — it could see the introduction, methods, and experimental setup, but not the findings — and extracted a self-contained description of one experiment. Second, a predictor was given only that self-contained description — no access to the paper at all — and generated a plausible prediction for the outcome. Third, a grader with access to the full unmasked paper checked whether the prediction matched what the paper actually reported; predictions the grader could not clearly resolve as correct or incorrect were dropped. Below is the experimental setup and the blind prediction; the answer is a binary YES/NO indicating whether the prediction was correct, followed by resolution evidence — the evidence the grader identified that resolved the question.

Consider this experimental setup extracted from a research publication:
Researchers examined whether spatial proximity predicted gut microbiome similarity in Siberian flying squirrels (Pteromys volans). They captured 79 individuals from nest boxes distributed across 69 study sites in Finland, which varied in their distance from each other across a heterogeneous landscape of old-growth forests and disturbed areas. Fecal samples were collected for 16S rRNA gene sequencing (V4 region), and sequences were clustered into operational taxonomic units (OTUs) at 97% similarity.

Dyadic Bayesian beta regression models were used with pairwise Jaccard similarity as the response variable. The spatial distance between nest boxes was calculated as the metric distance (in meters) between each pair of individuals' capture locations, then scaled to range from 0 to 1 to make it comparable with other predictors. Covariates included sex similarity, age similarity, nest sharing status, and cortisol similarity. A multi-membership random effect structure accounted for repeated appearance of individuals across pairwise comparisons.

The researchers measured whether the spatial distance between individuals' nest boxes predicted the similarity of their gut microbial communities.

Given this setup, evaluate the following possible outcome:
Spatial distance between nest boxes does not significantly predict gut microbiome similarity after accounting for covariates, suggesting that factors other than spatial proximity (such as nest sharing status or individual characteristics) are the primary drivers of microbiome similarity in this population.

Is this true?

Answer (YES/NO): NO